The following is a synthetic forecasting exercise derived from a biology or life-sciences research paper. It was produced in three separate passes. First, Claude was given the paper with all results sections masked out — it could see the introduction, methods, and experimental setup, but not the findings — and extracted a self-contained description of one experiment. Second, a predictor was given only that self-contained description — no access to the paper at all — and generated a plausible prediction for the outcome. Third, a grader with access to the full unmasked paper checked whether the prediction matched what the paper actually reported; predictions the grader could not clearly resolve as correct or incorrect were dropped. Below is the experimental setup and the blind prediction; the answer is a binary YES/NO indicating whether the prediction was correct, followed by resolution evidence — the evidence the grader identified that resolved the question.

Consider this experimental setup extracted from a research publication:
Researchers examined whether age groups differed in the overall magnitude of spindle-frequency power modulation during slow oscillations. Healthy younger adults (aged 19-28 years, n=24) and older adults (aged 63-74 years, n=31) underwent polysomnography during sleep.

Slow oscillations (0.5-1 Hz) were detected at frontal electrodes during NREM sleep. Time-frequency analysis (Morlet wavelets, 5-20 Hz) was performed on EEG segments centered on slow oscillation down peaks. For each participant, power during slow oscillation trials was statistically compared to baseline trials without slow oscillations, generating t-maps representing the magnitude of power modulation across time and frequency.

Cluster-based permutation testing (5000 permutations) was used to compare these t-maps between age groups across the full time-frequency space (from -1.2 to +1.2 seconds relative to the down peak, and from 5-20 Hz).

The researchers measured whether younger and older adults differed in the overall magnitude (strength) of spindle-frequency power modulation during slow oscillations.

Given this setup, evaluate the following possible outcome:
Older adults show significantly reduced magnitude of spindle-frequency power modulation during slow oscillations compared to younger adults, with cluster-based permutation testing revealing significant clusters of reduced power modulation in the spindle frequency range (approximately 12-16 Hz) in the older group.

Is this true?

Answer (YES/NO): YES